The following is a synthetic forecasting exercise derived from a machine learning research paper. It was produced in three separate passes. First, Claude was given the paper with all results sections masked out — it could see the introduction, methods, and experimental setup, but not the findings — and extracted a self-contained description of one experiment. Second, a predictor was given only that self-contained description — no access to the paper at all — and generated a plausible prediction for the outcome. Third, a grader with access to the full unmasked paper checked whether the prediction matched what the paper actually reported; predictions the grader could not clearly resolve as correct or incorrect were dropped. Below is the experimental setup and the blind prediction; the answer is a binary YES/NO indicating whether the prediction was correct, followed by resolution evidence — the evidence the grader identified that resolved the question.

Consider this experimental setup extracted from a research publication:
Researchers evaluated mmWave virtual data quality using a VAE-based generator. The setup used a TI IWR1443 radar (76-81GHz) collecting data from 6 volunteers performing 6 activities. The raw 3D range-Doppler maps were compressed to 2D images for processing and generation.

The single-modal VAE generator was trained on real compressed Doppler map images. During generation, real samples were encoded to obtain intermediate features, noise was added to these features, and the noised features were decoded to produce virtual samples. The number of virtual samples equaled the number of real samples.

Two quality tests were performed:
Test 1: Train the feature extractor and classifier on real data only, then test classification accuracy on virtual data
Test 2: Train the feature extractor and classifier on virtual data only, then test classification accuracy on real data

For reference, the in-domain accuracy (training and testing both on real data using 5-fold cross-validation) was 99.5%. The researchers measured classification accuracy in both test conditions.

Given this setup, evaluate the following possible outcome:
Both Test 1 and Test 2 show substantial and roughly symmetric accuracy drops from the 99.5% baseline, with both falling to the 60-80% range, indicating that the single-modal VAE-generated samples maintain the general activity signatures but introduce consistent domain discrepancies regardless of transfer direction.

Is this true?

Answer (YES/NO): NO